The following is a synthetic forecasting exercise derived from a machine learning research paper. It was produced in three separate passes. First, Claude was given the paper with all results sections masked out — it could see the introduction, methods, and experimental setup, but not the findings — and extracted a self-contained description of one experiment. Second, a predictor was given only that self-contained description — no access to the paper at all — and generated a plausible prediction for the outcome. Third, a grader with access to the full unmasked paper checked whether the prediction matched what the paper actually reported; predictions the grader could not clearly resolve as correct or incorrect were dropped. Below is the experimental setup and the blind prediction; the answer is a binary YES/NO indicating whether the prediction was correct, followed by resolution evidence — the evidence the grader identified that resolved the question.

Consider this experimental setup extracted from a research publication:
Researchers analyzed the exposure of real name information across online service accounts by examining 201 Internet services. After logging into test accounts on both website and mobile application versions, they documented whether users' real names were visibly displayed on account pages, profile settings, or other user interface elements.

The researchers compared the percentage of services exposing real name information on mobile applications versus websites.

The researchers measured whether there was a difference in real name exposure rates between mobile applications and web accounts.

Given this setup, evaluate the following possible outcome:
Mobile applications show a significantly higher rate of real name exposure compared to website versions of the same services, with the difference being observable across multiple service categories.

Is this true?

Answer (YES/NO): NO